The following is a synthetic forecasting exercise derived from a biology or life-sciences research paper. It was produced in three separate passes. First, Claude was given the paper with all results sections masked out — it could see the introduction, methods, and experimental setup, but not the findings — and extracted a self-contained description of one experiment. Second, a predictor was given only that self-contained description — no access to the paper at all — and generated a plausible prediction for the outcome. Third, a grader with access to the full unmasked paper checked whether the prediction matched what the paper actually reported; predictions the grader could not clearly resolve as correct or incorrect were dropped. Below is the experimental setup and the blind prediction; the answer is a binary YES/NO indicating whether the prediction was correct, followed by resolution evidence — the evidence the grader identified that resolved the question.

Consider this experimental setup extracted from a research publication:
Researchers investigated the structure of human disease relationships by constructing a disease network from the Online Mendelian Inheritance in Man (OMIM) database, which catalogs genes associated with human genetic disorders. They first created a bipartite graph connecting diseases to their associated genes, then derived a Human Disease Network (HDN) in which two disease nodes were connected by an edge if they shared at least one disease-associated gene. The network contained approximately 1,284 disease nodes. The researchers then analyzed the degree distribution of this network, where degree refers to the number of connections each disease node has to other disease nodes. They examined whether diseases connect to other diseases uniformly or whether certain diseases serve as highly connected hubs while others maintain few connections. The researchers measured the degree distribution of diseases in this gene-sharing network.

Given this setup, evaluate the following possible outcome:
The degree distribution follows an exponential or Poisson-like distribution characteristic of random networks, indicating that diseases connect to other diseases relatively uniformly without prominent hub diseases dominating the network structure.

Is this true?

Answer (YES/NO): NO